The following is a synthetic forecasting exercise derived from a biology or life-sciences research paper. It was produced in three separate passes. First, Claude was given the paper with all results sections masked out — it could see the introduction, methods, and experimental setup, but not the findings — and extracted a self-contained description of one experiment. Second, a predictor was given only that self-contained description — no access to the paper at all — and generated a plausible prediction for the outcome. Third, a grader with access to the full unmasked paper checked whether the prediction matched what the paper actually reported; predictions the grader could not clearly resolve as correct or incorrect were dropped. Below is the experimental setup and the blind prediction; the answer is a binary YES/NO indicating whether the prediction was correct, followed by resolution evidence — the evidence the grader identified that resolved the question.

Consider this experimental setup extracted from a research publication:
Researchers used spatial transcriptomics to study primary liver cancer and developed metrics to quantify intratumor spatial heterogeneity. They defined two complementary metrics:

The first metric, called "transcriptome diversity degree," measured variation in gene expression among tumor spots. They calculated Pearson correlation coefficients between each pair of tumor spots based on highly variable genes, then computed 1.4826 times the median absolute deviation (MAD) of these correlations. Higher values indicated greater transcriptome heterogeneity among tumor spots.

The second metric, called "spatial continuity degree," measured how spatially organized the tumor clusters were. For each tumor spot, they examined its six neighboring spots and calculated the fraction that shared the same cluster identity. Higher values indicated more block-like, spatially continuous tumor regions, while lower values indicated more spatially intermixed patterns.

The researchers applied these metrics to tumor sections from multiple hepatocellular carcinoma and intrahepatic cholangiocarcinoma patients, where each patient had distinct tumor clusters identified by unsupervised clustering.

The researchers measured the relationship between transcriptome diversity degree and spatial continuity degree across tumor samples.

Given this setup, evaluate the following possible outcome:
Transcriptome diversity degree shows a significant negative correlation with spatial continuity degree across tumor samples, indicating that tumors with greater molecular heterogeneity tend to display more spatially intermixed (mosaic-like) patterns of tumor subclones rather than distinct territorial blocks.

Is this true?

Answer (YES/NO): YES